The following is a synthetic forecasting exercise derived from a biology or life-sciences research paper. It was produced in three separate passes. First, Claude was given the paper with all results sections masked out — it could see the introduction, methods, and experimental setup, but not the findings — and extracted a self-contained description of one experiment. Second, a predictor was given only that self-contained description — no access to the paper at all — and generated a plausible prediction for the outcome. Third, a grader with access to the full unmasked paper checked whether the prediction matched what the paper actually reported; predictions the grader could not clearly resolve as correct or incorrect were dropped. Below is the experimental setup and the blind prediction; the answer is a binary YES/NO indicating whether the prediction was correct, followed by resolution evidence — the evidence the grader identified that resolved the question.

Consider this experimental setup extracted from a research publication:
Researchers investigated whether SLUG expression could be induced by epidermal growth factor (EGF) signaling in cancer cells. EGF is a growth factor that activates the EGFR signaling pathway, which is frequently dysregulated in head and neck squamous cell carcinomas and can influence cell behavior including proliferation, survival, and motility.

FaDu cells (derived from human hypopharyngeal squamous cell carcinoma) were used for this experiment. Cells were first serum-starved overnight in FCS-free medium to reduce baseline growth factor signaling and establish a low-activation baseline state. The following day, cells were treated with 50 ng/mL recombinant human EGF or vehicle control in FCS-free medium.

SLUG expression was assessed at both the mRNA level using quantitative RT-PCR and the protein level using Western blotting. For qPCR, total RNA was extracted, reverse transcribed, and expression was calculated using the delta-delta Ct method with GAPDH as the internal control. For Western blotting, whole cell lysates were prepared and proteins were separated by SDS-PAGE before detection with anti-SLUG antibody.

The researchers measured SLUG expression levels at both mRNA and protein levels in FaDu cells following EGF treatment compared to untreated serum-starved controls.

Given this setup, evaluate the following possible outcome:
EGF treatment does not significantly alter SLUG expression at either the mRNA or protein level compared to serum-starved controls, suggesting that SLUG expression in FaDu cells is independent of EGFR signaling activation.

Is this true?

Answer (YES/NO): NO